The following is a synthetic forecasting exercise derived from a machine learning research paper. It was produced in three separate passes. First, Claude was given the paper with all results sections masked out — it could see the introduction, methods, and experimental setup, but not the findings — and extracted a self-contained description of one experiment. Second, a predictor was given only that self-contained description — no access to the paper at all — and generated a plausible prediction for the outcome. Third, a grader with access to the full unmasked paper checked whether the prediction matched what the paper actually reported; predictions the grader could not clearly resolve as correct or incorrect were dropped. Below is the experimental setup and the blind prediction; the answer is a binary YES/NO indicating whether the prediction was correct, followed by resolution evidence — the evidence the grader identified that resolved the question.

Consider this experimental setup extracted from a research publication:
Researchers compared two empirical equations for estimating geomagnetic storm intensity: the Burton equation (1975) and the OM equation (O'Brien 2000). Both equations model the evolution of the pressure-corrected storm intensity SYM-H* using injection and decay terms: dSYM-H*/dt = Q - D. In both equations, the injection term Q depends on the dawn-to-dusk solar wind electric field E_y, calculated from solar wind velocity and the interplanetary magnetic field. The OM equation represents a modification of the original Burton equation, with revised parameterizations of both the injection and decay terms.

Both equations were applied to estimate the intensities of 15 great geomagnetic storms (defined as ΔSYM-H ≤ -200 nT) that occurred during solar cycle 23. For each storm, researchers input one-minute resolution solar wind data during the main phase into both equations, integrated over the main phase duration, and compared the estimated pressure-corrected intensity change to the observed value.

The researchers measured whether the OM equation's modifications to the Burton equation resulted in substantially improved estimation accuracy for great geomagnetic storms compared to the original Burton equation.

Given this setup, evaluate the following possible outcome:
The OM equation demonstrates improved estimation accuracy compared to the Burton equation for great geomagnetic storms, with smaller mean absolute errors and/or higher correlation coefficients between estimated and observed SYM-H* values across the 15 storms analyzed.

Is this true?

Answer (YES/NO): NO